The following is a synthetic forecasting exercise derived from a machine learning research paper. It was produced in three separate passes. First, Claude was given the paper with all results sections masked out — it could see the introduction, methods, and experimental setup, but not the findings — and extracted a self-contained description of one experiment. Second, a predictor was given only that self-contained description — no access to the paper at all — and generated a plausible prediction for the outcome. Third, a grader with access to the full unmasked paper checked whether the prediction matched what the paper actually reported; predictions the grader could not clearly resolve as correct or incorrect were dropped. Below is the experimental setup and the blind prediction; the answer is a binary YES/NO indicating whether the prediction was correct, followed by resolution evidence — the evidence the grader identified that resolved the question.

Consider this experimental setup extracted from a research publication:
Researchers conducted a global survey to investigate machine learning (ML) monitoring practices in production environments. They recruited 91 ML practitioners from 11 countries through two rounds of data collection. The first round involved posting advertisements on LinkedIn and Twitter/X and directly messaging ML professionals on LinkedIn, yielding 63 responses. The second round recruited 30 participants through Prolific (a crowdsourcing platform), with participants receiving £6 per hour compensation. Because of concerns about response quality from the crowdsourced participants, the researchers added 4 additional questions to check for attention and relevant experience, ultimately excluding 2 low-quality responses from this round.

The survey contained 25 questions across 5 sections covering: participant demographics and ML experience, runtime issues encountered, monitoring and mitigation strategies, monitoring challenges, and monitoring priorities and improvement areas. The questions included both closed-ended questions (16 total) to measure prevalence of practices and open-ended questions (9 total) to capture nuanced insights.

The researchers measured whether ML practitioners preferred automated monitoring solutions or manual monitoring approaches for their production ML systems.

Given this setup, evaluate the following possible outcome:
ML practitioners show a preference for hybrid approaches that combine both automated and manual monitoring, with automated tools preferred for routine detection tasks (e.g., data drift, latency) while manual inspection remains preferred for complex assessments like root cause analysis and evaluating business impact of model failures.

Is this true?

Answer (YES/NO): NO